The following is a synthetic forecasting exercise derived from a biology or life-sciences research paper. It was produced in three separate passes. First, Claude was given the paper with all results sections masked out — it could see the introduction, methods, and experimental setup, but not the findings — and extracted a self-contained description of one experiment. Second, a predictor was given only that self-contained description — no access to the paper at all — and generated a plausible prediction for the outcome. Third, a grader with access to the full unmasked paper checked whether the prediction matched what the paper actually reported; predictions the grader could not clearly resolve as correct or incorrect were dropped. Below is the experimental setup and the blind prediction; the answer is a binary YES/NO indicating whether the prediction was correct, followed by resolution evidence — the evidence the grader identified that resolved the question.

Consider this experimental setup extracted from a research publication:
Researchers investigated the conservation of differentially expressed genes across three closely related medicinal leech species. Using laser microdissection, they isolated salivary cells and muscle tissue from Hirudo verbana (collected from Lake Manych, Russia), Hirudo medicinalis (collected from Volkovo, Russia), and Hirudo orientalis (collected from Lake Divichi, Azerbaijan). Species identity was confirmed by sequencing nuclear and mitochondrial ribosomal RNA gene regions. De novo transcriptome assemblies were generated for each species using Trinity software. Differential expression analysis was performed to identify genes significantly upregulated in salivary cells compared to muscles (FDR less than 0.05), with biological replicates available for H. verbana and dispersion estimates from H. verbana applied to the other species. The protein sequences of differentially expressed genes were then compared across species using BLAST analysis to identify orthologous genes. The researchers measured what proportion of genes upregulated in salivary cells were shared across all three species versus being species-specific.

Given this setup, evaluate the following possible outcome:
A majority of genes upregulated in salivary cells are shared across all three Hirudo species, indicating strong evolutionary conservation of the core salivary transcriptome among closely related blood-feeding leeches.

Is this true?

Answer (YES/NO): NO